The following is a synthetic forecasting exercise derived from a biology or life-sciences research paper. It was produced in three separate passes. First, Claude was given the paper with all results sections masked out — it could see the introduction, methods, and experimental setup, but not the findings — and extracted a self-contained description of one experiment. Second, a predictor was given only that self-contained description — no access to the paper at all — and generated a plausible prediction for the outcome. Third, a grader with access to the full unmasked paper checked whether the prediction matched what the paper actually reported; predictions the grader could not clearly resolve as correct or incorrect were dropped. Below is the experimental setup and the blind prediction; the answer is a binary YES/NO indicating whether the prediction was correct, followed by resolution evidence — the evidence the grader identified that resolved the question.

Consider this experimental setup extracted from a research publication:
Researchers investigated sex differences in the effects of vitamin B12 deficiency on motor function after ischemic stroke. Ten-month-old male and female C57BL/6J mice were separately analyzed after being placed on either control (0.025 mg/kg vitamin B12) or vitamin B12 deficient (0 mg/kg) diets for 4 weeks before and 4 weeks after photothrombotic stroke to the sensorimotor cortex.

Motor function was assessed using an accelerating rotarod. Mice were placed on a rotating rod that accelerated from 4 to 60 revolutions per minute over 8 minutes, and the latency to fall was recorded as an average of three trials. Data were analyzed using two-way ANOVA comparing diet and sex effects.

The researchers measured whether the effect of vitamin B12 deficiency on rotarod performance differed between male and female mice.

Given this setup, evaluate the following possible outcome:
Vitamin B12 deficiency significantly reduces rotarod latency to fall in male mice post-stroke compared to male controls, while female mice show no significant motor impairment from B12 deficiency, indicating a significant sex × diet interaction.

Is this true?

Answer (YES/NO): NO